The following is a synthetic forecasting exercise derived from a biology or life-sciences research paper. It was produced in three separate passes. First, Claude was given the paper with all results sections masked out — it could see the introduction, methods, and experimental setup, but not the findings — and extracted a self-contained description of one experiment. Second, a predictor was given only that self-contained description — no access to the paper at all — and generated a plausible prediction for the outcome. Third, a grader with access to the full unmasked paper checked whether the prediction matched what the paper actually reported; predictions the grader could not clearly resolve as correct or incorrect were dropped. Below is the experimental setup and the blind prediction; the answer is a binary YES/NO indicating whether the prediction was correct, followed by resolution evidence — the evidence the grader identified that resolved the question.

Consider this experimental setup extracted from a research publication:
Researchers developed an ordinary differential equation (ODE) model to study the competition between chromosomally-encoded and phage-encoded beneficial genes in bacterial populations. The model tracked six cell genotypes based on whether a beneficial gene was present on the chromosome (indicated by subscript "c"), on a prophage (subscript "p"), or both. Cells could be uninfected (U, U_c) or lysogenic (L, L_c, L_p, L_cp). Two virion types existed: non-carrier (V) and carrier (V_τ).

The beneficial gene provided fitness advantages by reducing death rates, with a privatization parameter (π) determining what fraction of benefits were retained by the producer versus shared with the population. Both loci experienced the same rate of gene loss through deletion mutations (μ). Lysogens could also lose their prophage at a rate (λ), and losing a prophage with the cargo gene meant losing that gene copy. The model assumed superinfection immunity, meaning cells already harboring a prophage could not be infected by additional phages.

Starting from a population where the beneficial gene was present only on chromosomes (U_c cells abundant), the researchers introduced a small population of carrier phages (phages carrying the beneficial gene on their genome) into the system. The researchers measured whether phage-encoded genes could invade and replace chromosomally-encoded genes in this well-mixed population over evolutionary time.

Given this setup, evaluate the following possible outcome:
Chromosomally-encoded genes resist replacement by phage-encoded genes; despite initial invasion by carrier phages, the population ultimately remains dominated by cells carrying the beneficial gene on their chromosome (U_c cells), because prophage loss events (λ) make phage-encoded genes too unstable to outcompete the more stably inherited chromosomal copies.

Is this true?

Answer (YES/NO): NO